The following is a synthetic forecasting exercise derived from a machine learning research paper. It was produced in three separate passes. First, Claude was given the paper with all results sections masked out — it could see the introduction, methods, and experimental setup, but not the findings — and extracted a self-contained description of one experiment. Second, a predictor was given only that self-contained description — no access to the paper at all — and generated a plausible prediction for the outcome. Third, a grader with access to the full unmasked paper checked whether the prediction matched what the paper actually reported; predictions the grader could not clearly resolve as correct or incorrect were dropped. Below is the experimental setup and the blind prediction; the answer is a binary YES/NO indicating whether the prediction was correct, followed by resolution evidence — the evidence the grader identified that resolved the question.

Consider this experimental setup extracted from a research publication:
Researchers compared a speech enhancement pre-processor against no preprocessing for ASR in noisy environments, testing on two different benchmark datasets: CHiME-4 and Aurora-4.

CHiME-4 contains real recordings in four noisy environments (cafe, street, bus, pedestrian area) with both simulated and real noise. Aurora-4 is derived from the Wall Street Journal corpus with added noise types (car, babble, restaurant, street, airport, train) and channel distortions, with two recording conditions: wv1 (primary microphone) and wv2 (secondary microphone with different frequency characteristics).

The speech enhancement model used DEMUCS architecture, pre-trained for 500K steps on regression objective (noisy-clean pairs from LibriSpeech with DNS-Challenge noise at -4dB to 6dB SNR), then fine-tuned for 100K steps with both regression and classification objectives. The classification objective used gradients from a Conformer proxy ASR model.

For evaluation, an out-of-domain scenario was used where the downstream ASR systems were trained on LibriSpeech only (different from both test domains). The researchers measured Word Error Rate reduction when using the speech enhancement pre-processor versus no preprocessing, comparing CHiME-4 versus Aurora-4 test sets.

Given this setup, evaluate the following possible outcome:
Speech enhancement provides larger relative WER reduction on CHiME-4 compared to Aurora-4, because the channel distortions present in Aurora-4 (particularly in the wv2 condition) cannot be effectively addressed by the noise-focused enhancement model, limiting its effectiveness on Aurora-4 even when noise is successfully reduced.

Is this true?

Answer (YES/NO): YES